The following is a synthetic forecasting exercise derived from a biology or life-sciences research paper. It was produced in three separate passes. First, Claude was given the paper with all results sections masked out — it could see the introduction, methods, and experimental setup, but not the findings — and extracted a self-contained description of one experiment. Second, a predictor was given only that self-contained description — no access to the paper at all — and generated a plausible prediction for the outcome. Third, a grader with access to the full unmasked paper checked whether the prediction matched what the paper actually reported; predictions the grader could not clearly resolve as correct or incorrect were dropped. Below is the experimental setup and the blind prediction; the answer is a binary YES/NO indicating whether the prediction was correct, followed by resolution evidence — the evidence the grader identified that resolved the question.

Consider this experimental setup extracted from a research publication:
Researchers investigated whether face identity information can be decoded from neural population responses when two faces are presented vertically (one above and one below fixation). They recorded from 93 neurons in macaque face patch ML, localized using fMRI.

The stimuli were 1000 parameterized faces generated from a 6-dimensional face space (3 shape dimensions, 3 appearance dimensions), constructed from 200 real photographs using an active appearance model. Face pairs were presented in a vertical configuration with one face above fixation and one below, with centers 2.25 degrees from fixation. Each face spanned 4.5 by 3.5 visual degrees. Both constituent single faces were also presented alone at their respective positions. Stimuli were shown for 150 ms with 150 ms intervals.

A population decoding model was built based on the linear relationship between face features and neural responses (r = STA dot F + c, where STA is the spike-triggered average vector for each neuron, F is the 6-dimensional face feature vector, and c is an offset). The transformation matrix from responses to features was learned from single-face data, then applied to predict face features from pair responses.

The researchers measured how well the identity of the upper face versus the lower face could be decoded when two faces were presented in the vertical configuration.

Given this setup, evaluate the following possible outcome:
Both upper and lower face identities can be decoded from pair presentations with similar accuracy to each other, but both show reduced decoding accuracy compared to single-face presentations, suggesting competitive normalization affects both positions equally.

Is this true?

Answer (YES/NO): YES